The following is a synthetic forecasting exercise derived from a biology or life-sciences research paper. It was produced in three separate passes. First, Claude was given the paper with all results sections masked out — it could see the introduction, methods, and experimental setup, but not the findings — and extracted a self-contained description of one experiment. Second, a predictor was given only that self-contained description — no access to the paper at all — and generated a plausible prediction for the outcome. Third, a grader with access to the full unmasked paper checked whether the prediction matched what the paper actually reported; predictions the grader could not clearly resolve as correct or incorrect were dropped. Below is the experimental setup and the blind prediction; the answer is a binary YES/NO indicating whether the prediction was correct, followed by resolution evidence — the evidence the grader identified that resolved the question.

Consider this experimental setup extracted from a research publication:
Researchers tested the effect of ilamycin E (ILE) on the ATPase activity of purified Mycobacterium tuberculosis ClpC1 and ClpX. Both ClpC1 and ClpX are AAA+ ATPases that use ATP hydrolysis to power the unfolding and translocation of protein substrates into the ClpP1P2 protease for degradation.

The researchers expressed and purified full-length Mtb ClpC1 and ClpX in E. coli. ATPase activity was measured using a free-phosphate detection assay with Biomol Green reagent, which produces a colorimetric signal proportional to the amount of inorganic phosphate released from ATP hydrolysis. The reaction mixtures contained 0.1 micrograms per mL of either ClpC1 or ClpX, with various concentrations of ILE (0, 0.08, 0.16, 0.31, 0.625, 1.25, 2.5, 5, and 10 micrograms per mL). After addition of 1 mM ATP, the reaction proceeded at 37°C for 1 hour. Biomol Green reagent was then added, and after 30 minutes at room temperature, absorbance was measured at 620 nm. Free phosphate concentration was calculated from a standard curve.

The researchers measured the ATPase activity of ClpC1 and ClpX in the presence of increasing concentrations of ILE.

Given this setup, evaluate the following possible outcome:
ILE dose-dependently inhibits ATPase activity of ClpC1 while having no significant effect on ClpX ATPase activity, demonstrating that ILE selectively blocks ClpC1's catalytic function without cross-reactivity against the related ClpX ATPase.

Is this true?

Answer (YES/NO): NO